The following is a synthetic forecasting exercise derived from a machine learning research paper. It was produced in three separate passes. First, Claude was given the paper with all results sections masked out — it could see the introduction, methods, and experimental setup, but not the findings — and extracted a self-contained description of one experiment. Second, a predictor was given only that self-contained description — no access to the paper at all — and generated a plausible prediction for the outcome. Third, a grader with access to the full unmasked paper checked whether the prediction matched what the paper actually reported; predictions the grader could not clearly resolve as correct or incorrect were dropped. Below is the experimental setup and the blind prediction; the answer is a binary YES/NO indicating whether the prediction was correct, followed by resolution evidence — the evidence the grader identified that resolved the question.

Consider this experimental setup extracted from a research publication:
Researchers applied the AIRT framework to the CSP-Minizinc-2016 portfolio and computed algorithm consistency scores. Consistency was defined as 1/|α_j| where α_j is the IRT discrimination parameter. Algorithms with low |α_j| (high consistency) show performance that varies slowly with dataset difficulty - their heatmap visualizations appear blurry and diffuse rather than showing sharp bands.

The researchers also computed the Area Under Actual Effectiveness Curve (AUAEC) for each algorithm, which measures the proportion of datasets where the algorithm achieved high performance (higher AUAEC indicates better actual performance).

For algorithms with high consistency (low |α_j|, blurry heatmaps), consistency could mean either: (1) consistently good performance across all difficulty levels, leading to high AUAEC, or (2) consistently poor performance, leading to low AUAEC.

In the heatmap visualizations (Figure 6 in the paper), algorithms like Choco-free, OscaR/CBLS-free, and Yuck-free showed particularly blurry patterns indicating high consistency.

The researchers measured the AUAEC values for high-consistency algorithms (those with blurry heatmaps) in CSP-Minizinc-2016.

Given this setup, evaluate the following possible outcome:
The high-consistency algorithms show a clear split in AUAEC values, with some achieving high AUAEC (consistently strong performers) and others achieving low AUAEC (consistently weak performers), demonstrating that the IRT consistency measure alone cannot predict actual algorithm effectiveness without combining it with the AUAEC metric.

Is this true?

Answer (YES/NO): NO